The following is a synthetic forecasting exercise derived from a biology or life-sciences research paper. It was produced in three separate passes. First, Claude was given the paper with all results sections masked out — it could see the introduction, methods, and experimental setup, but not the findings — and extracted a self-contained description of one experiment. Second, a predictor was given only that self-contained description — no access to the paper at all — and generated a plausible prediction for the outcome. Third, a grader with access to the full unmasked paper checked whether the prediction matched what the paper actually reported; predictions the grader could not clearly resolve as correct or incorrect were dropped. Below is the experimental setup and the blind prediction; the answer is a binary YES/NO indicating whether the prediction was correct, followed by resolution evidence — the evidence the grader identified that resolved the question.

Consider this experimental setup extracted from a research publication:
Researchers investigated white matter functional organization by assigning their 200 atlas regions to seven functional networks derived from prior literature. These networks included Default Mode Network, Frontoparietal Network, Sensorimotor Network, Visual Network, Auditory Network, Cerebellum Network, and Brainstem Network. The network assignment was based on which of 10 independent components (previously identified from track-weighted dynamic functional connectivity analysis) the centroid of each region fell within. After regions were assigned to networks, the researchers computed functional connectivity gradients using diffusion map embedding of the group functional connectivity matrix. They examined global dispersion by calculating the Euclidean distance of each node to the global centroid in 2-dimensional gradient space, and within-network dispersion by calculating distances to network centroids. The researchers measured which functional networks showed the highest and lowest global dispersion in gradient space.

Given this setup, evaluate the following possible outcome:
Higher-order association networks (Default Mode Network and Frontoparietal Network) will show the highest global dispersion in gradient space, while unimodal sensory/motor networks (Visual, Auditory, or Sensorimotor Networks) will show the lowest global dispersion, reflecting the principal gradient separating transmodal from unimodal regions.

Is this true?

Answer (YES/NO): NO